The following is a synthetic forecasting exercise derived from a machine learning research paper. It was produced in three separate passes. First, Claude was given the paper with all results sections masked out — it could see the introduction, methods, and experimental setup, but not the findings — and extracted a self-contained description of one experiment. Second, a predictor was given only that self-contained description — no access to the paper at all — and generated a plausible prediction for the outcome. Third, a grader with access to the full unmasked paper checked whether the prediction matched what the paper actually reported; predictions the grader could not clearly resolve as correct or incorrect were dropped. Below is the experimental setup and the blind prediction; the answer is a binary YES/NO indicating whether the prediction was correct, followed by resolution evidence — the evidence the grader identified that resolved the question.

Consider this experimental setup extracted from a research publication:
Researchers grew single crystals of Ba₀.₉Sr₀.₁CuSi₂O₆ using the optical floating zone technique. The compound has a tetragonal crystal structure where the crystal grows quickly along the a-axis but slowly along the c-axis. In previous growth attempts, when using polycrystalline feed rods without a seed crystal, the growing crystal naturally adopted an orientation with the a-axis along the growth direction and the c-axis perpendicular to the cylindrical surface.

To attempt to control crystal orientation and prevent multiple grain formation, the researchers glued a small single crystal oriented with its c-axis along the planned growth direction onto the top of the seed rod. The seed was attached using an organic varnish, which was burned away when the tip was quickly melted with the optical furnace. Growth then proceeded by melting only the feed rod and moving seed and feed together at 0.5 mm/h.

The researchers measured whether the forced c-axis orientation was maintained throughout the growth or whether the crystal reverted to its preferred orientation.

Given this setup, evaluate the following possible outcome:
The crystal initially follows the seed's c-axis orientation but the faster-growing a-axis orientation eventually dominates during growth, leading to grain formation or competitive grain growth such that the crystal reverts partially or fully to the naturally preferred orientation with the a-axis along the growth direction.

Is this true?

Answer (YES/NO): NO